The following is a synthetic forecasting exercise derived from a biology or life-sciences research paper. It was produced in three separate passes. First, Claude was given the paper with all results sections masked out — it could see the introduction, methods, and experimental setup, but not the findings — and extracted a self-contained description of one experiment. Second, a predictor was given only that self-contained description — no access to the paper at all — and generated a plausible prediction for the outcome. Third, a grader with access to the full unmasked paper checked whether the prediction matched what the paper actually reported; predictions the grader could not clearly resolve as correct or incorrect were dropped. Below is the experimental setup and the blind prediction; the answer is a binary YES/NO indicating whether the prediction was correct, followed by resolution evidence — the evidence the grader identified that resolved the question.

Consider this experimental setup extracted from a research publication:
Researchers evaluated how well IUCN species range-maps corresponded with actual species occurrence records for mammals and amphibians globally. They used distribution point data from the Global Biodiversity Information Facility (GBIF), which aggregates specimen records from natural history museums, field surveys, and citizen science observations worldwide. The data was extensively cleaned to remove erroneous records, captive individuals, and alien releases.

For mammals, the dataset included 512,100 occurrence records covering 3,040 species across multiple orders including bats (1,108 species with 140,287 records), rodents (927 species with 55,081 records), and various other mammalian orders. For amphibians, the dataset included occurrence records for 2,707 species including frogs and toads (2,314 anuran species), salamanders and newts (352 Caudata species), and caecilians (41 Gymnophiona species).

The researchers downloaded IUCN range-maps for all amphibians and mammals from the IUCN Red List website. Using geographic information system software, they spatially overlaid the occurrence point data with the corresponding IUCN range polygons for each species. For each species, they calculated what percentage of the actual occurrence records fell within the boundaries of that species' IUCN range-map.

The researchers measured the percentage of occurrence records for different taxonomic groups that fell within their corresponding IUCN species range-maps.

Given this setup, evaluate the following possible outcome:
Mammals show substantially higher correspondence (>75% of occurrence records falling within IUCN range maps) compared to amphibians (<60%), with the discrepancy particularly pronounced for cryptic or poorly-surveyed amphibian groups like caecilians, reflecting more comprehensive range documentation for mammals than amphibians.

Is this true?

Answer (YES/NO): YES